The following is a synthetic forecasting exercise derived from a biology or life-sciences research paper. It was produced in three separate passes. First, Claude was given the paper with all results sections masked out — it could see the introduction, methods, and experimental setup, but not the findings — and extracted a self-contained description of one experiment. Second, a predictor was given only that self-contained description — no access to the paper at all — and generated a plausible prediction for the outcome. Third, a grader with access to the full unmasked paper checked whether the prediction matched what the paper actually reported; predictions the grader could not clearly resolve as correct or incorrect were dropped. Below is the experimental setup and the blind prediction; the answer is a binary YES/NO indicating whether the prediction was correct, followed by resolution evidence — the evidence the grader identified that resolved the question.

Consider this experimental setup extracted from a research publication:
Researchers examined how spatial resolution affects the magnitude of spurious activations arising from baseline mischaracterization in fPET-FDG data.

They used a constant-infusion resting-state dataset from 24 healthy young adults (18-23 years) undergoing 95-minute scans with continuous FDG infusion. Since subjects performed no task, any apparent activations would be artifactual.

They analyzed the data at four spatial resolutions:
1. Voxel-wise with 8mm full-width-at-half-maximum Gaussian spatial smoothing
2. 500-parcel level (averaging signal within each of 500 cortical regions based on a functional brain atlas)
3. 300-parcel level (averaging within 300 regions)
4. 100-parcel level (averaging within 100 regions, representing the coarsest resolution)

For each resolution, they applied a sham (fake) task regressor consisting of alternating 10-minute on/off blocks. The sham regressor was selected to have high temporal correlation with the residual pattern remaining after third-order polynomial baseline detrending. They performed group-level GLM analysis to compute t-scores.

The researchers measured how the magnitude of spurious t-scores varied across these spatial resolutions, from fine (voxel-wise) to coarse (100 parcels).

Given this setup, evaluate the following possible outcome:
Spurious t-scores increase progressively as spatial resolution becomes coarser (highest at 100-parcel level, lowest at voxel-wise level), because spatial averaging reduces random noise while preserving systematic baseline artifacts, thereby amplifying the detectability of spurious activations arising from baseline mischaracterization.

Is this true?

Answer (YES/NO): YES